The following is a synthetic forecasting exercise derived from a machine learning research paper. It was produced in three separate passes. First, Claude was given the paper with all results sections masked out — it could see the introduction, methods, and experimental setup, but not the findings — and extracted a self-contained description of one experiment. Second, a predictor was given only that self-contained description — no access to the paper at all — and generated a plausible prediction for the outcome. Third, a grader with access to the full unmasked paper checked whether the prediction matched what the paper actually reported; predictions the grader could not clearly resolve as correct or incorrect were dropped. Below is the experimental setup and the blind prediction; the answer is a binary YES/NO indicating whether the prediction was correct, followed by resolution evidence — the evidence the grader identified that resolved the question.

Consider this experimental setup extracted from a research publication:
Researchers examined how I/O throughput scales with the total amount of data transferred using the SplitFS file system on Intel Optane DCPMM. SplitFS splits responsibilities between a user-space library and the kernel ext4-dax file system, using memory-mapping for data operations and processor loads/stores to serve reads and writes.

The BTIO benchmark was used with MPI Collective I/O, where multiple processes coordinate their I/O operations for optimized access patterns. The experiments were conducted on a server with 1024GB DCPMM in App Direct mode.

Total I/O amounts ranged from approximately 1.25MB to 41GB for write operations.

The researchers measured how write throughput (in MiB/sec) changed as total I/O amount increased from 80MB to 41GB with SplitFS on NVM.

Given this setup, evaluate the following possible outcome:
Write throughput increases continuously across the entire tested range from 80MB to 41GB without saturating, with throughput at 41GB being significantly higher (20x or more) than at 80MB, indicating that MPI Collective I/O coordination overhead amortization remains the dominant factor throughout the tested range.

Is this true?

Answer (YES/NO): NO